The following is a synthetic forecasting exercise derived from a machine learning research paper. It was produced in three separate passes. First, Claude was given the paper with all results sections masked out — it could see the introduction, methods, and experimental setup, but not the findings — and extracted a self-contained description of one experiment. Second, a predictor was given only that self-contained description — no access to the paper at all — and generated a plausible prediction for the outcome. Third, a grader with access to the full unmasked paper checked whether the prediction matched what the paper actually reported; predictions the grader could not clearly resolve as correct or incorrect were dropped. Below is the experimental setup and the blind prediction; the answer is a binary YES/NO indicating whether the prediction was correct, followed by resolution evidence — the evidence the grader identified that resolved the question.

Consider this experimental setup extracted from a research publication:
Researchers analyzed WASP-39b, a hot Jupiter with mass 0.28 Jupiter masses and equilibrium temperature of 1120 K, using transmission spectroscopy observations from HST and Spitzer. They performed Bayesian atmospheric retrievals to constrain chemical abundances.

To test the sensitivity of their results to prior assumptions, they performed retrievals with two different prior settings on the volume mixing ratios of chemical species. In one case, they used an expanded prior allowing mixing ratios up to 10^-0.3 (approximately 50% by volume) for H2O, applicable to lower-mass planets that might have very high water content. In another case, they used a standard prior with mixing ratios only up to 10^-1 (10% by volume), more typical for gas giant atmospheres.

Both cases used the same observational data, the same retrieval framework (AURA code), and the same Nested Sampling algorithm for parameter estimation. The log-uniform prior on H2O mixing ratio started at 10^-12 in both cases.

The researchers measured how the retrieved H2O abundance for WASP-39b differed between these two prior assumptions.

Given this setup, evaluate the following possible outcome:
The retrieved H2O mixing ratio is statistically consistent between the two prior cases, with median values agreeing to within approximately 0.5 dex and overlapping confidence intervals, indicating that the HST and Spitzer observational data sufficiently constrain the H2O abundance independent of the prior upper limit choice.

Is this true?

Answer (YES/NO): NO